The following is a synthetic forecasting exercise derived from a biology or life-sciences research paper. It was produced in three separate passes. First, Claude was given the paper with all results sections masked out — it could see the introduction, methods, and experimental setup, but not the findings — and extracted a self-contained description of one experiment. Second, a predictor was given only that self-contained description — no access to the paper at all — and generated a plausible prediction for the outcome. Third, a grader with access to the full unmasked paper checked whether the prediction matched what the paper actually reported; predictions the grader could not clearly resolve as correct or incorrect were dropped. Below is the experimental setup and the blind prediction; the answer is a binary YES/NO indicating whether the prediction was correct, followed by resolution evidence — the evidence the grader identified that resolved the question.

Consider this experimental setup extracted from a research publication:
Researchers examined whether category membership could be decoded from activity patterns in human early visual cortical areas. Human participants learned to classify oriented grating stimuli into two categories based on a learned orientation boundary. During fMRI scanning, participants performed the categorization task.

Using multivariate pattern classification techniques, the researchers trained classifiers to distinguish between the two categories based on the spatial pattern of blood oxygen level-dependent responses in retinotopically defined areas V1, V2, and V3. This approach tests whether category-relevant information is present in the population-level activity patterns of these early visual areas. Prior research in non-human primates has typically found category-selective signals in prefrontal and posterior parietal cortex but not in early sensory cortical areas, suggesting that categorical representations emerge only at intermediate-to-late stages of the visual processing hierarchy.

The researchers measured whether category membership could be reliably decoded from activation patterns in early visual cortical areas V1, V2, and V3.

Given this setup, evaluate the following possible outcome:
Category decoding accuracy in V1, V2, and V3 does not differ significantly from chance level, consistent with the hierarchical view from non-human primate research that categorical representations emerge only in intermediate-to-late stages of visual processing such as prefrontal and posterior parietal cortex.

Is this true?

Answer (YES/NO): NO